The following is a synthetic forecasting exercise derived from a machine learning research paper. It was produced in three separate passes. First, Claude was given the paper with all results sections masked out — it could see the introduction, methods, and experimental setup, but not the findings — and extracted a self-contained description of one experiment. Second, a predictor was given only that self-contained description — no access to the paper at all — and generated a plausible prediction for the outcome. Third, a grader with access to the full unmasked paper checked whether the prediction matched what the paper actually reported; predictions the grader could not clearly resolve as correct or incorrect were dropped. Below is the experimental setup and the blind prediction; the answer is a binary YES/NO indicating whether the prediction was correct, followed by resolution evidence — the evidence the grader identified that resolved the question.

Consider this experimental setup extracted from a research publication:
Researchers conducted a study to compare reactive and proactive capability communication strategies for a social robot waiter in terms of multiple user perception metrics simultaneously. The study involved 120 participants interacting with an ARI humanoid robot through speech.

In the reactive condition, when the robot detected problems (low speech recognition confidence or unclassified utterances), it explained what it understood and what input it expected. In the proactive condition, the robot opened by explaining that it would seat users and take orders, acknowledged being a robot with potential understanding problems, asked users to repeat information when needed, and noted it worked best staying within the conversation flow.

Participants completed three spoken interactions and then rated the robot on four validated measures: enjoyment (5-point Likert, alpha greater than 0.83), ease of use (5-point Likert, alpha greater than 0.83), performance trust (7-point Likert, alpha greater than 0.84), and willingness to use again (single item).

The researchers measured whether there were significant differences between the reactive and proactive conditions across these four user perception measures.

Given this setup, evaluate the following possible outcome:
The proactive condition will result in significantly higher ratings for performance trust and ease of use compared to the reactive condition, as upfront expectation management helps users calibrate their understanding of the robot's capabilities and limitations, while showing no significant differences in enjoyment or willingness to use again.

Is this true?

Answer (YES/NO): NO